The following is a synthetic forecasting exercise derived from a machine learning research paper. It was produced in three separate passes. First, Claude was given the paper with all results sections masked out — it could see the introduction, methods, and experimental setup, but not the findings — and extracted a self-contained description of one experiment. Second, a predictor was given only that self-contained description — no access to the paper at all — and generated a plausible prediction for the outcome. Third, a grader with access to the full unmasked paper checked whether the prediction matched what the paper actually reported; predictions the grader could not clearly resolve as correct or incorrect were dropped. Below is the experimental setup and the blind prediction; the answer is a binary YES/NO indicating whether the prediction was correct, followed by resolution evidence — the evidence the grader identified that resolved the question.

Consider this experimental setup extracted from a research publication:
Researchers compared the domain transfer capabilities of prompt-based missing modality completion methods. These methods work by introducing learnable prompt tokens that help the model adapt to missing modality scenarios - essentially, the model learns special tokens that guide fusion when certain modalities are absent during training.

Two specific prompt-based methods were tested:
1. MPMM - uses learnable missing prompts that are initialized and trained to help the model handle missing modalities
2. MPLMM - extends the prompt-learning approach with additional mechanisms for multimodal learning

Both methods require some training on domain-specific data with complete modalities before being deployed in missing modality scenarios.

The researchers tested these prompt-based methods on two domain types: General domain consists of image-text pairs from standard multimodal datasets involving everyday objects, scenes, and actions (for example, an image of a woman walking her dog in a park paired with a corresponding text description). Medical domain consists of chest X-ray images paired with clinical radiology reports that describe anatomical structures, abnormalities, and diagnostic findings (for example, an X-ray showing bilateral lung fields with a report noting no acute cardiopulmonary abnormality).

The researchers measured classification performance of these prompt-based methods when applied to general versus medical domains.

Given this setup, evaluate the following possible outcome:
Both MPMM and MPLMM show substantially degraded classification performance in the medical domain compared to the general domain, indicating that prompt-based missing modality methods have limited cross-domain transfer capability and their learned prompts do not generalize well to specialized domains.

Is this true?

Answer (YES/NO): YES